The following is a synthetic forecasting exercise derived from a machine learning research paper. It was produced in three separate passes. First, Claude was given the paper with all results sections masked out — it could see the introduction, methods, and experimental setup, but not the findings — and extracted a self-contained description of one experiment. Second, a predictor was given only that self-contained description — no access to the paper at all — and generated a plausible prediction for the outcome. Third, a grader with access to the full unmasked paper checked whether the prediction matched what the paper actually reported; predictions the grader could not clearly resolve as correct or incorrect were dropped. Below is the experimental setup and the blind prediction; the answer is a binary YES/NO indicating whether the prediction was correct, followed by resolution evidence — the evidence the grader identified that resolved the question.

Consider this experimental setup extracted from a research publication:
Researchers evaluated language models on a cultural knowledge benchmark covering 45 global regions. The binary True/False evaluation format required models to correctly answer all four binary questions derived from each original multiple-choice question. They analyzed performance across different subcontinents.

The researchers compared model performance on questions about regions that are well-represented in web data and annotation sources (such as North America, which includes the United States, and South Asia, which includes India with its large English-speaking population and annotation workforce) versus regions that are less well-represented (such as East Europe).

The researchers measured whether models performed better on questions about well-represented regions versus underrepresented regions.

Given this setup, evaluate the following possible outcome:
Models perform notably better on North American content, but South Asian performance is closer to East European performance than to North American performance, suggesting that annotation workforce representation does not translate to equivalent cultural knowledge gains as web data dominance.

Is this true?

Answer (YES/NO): NO